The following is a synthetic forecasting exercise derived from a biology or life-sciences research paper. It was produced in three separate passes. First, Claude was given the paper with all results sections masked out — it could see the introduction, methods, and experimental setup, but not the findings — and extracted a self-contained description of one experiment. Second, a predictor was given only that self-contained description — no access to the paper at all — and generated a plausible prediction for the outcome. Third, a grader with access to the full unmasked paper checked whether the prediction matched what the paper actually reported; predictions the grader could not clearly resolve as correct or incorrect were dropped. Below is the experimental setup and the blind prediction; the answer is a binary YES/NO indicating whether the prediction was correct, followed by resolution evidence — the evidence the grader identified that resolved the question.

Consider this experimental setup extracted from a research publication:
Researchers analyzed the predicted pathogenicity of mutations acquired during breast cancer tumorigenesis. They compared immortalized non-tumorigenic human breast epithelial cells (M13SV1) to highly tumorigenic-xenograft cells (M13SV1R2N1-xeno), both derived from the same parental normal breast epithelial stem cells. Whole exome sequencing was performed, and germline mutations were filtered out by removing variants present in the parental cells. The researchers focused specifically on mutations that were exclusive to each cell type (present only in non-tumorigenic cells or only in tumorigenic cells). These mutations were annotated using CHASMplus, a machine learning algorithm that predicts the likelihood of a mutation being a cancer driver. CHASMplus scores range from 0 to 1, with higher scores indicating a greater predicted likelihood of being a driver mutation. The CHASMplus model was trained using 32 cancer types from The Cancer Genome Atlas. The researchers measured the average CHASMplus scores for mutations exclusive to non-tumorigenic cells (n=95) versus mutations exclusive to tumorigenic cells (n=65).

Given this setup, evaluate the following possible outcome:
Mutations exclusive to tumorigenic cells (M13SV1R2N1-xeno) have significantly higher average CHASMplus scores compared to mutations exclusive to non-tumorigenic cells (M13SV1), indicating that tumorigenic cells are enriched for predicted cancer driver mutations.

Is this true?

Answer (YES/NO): YES